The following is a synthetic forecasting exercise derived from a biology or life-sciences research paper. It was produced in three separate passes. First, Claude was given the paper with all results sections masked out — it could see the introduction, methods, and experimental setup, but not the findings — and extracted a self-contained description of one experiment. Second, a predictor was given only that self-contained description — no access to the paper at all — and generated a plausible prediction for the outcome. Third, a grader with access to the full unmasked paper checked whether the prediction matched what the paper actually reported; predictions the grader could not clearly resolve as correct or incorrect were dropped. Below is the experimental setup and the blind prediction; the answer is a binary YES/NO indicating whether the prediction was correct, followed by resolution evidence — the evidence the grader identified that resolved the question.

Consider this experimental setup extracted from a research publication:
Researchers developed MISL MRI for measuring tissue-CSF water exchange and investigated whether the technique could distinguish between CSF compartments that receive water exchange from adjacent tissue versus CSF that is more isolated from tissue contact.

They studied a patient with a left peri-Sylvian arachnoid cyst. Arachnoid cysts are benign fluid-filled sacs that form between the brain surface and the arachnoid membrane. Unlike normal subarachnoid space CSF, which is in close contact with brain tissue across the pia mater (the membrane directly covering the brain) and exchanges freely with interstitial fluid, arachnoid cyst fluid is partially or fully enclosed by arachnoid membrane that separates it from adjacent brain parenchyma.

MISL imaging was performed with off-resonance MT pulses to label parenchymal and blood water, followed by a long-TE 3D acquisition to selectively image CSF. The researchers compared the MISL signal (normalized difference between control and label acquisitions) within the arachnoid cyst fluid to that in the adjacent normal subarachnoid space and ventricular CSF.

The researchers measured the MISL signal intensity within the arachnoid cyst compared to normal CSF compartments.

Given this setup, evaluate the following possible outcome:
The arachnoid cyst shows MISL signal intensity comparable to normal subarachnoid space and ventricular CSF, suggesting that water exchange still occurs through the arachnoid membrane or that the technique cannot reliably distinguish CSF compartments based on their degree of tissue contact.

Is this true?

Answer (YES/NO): NO